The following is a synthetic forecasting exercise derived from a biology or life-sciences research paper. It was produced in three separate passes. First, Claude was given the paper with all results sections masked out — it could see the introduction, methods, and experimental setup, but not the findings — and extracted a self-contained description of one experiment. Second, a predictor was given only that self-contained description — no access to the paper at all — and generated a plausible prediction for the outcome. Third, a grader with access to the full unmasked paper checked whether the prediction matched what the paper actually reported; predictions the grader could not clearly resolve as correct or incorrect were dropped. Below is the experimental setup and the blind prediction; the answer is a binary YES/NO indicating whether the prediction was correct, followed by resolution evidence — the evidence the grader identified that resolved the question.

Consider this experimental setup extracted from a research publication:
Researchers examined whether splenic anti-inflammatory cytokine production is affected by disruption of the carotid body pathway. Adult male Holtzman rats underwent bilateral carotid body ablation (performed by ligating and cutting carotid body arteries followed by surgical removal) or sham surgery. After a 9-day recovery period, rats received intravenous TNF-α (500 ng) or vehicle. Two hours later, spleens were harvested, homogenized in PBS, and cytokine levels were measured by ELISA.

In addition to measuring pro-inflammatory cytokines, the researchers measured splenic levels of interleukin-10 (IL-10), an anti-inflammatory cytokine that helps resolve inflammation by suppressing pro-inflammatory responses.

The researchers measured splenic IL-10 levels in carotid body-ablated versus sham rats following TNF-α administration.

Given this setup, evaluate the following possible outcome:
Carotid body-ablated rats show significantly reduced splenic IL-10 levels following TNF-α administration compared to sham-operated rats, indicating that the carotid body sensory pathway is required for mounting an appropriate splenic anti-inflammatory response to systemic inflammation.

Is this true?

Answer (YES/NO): NO